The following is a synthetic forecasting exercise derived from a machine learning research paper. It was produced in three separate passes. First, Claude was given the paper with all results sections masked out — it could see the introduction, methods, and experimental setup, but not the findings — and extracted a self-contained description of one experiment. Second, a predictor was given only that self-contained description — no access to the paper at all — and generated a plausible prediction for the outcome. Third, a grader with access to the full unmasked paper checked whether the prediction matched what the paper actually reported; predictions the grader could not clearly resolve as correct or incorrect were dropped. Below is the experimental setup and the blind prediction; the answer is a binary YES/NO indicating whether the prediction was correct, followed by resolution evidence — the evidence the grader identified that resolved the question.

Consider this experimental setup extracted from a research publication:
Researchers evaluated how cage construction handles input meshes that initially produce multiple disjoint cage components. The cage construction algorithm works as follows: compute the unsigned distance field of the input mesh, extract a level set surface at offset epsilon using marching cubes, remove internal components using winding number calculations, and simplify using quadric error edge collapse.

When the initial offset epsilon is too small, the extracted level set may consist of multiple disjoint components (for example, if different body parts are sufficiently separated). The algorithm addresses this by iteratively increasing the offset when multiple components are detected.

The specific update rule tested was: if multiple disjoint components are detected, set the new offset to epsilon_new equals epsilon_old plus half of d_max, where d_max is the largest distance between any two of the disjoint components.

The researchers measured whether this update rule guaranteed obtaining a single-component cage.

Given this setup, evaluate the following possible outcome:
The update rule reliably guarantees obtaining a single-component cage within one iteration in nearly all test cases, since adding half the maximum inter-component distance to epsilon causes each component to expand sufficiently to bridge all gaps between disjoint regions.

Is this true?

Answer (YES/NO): NO